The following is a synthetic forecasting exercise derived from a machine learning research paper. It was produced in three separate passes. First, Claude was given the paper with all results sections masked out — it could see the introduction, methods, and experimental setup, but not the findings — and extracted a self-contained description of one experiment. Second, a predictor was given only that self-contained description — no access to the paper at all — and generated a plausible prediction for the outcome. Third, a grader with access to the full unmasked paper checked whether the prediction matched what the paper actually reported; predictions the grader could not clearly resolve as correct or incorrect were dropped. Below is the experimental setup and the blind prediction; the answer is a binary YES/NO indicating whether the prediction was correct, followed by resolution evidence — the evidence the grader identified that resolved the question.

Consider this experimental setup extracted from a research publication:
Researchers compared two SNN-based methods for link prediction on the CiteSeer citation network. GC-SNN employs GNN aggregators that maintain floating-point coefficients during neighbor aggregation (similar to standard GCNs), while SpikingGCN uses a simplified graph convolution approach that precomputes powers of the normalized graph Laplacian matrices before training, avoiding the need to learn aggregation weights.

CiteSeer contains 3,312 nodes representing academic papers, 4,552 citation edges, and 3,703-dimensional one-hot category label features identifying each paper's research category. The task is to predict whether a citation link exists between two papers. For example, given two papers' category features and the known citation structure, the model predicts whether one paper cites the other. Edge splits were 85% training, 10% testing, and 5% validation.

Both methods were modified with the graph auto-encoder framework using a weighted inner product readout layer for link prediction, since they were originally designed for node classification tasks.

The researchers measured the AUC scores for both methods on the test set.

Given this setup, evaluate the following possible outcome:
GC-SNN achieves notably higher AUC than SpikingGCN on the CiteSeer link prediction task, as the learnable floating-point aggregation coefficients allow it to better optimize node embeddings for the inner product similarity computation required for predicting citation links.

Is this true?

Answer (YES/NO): YES